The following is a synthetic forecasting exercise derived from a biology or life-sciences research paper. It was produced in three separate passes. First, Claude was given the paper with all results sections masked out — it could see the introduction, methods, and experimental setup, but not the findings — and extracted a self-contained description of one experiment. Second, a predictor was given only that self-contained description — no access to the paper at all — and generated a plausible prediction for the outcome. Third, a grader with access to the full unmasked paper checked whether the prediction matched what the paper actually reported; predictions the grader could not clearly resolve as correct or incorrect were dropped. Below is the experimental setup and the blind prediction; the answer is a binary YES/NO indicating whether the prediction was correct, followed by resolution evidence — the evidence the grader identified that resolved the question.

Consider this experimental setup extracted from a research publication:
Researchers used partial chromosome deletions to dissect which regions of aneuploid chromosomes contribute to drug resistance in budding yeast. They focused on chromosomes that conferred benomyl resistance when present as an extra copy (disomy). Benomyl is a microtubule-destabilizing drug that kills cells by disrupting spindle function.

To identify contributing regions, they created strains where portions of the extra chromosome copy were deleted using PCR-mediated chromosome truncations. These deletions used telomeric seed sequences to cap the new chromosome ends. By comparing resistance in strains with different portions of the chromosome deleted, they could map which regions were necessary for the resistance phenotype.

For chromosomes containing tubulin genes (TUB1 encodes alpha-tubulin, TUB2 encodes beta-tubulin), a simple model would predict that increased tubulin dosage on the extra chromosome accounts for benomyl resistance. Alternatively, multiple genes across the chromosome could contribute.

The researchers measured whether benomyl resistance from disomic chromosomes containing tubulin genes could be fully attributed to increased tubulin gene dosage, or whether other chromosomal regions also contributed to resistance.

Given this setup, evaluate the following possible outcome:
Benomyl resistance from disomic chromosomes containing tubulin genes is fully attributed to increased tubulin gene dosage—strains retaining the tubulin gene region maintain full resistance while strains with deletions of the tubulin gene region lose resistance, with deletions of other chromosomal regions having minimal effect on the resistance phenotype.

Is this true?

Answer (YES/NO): YES